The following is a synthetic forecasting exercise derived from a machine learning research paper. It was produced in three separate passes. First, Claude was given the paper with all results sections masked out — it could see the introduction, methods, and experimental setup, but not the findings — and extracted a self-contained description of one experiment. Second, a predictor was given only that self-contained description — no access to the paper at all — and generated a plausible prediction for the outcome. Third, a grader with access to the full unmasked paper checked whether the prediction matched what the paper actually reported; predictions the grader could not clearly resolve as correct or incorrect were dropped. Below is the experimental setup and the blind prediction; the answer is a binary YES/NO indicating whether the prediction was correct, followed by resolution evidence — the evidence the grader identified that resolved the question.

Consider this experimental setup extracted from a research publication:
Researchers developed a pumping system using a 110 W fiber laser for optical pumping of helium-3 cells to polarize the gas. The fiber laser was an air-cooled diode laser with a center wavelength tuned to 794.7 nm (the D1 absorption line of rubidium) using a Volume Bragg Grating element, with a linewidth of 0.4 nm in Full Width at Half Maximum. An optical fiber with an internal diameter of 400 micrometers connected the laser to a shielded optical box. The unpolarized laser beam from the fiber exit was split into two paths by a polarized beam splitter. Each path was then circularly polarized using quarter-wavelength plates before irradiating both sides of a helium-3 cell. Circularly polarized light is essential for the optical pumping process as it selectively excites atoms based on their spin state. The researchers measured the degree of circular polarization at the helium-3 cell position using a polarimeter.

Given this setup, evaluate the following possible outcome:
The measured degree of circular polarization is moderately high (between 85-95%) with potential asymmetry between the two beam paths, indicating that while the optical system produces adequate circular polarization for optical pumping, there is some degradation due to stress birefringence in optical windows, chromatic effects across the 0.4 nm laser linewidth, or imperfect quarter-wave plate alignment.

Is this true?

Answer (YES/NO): NO